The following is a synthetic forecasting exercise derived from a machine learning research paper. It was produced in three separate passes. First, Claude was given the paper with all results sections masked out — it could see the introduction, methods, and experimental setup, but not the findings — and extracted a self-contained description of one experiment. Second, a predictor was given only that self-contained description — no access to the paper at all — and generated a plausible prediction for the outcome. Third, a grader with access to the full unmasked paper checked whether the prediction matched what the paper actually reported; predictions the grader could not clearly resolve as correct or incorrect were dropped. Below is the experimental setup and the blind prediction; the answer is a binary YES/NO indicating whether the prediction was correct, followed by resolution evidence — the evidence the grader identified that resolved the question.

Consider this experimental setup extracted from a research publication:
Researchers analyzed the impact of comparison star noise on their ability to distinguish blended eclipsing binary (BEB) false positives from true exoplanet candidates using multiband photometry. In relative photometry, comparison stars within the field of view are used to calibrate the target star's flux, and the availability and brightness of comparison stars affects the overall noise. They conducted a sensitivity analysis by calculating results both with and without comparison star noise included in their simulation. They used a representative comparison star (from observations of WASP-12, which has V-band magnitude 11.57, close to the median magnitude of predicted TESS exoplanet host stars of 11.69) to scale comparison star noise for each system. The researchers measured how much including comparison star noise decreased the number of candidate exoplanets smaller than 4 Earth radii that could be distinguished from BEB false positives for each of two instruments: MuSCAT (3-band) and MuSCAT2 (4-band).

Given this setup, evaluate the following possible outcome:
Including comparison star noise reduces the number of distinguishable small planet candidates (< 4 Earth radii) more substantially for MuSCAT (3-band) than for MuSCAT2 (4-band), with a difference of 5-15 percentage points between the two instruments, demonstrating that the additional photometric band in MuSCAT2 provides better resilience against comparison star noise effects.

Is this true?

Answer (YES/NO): NO